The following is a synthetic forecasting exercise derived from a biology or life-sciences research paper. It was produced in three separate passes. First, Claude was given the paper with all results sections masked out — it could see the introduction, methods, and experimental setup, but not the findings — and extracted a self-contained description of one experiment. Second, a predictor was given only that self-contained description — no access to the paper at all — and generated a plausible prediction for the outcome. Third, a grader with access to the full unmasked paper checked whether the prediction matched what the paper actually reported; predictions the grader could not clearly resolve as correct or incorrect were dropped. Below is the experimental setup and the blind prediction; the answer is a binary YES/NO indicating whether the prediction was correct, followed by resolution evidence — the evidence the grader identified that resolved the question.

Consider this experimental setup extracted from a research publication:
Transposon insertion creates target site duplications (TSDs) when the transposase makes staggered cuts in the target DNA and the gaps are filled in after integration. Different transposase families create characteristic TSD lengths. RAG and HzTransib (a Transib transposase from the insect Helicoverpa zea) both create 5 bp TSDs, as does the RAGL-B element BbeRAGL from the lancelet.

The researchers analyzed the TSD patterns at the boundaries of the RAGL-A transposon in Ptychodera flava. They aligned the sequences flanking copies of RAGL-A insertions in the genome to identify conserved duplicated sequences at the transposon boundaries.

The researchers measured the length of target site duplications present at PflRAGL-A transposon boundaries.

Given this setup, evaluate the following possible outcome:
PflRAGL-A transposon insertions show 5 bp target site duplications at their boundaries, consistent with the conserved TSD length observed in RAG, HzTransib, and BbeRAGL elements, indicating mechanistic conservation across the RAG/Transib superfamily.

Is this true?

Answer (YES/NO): YES